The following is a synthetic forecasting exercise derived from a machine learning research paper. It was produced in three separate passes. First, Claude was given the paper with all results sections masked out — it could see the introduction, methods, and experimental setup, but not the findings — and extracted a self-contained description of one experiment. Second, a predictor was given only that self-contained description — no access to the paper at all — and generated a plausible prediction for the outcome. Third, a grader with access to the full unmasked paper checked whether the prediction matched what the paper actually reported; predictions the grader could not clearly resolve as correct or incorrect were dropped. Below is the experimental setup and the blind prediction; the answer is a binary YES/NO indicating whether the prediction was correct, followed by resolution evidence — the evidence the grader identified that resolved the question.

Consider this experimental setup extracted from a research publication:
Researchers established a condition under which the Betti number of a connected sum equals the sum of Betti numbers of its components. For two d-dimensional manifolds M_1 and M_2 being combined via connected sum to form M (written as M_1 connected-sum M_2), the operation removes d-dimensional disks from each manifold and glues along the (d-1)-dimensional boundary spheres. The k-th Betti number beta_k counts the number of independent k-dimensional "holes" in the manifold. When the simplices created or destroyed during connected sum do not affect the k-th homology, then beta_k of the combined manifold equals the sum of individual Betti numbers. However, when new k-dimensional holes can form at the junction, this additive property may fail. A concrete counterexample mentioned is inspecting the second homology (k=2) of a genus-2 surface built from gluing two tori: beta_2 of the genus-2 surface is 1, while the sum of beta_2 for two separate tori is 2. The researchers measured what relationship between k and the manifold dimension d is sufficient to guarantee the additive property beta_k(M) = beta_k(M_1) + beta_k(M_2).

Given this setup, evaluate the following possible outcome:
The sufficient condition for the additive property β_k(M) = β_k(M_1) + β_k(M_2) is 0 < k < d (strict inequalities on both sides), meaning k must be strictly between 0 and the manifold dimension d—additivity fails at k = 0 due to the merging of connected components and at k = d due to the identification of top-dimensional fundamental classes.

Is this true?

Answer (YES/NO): NO